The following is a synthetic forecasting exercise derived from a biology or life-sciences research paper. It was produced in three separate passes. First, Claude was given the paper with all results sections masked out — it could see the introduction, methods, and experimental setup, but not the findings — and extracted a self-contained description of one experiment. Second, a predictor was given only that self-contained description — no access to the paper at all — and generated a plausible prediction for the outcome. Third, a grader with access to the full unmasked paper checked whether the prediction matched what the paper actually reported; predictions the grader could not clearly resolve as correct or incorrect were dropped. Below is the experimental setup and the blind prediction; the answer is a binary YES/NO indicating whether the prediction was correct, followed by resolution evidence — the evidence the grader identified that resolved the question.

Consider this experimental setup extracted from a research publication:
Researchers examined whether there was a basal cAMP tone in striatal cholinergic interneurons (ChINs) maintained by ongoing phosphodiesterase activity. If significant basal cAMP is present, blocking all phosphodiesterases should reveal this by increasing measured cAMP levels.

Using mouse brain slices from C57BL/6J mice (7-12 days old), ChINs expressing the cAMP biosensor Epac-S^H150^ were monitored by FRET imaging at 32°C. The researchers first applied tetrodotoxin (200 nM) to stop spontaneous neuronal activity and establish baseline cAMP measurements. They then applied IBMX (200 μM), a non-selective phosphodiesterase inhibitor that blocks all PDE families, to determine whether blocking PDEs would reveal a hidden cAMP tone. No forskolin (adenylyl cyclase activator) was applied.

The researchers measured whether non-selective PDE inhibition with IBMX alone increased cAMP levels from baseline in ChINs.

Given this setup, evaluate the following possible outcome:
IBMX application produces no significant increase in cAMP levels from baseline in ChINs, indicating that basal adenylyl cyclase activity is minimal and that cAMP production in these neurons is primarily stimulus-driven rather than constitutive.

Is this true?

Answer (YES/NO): YES